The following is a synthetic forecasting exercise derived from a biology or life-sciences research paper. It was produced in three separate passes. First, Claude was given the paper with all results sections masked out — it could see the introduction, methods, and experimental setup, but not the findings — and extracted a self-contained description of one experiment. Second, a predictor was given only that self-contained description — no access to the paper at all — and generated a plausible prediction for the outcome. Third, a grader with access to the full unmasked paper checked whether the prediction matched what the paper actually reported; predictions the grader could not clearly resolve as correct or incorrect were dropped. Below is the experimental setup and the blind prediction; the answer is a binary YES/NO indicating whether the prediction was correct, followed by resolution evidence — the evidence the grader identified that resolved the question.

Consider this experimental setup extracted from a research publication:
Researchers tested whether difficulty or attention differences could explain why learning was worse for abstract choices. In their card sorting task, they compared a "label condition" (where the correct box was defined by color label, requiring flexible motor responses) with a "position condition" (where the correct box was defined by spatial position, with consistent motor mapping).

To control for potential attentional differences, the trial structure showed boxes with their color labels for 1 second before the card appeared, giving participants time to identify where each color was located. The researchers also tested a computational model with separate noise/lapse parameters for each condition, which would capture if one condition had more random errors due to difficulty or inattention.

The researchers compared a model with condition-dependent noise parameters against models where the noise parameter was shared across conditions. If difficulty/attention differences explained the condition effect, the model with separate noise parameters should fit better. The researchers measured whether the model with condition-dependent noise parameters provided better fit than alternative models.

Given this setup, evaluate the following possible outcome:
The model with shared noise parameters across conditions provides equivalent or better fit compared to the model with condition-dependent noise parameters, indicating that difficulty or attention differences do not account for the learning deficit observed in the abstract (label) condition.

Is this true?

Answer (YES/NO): YES